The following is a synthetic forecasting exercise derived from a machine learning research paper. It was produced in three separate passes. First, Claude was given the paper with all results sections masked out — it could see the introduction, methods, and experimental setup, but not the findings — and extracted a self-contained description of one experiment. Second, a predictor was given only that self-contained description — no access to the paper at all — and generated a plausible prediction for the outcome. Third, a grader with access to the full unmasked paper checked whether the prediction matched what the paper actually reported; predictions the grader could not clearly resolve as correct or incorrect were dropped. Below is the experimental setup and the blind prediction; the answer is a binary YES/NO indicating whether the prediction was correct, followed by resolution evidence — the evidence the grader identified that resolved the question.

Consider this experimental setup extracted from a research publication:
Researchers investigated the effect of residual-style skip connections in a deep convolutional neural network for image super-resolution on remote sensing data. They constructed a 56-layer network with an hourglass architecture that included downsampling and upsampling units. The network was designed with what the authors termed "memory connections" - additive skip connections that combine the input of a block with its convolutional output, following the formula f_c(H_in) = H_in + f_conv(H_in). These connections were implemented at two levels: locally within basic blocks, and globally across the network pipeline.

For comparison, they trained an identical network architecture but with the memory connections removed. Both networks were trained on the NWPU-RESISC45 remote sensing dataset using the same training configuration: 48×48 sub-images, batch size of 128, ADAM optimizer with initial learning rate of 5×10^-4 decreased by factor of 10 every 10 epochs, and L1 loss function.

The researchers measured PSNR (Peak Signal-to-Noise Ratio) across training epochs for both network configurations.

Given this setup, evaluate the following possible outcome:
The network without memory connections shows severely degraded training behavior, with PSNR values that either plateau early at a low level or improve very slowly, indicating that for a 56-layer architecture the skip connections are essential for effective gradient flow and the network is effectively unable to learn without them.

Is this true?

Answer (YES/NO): YES